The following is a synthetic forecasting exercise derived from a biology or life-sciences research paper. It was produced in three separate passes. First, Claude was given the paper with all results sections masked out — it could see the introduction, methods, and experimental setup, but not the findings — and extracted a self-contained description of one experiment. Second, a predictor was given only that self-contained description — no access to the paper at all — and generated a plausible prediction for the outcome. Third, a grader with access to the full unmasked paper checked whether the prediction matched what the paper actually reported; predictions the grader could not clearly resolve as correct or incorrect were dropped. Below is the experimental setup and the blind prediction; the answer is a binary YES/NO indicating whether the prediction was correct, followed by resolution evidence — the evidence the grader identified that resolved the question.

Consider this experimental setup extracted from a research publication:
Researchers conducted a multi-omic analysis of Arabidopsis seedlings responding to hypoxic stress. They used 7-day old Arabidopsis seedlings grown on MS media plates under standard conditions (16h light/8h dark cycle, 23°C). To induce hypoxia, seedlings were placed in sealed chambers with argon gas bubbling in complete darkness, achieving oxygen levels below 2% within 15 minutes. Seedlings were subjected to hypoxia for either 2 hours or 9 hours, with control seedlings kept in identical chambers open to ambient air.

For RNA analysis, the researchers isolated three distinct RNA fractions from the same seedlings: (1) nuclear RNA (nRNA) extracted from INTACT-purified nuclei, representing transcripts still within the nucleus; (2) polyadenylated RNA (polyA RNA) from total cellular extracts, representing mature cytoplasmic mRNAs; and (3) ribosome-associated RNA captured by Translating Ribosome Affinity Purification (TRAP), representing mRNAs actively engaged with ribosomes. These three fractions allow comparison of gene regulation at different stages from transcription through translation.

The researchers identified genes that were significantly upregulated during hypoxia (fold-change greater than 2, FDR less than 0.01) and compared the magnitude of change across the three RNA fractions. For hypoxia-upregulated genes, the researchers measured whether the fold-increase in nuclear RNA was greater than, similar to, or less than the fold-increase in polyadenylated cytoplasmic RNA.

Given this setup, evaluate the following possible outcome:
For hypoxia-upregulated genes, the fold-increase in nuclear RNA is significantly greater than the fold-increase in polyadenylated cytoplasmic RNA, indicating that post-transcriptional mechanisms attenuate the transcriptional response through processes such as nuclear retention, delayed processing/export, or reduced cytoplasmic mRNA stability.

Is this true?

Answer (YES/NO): YES